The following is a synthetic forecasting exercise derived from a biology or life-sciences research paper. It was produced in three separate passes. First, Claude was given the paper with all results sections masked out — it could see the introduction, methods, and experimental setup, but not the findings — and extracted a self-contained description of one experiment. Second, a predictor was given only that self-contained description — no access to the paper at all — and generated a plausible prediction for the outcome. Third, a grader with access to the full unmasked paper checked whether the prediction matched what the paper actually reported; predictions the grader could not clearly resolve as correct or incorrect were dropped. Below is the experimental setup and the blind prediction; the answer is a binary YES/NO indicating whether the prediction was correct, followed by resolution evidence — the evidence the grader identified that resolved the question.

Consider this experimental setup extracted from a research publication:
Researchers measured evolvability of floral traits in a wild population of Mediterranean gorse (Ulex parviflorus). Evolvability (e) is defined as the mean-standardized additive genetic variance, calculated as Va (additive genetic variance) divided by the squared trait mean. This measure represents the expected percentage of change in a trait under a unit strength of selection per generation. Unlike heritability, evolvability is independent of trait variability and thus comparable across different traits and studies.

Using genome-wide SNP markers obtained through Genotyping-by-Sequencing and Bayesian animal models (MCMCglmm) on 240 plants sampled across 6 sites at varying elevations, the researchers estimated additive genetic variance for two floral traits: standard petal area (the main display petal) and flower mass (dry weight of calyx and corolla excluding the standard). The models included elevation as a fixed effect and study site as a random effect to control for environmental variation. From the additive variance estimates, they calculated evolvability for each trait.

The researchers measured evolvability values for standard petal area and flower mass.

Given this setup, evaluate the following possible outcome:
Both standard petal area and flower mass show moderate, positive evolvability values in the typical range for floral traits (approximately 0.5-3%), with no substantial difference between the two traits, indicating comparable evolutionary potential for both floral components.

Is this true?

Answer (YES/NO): NO